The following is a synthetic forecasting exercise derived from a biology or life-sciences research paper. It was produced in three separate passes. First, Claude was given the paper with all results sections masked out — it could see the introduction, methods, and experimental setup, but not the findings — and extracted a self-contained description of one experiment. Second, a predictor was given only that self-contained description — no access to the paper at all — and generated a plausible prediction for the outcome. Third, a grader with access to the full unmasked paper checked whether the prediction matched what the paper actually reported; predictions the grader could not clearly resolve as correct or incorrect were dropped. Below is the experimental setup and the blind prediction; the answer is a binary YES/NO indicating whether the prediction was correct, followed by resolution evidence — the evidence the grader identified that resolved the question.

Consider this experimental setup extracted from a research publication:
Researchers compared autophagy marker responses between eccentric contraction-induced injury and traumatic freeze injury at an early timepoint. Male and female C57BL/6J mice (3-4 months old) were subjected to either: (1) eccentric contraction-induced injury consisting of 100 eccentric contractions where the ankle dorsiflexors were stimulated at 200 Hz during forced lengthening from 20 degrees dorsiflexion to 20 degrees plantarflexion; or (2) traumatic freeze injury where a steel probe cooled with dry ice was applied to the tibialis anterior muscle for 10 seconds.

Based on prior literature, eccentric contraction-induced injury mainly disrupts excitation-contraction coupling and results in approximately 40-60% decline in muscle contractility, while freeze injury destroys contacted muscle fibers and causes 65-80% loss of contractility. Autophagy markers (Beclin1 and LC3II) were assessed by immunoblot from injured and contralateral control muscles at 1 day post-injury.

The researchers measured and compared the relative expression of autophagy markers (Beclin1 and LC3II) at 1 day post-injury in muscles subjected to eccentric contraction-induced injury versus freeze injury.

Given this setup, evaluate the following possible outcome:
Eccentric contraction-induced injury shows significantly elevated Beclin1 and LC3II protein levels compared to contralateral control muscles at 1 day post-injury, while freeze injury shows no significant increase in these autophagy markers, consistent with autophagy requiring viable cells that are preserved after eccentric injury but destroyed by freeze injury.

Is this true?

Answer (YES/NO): NO